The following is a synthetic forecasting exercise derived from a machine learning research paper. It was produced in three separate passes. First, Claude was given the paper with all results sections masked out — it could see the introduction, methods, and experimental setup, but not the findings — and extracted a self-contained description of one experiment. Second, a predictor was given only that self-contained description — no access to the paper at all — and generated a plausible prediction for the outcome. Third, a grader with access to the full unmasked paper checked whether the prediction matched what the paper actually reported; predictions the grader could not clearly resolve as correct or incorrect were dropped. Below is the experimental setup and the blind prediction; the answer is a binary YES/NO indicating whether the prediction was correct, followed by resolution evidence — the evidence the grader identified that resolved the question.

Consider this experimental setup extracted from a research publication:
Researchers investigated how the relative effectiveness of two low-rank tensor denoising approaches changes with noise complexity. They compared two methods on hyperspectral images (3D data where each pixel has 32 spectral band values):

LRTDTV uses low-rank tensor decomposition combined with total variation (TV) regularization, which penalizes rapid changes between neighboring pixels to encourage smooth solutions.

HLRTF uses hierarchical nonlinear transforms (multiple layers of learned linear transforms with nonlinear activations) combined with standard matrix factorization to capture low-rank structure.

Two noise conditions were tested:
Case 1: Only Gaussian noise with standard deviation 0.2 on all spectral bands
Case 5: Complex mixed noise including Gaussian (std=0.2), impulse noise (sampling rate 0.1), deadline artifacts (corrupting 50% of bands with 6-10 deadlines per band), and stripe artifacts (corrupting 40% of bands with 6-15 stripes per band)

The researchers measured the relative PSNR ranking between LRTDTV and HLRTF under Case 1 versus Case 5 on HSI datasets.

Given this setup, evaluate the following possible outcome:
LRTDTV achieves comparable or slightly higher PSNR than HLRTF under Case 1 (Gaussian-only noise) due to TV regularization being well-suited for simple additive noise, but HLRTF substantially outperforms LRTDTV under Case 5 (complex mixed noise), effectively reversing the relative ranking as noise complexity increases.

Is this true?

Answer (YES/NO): NO